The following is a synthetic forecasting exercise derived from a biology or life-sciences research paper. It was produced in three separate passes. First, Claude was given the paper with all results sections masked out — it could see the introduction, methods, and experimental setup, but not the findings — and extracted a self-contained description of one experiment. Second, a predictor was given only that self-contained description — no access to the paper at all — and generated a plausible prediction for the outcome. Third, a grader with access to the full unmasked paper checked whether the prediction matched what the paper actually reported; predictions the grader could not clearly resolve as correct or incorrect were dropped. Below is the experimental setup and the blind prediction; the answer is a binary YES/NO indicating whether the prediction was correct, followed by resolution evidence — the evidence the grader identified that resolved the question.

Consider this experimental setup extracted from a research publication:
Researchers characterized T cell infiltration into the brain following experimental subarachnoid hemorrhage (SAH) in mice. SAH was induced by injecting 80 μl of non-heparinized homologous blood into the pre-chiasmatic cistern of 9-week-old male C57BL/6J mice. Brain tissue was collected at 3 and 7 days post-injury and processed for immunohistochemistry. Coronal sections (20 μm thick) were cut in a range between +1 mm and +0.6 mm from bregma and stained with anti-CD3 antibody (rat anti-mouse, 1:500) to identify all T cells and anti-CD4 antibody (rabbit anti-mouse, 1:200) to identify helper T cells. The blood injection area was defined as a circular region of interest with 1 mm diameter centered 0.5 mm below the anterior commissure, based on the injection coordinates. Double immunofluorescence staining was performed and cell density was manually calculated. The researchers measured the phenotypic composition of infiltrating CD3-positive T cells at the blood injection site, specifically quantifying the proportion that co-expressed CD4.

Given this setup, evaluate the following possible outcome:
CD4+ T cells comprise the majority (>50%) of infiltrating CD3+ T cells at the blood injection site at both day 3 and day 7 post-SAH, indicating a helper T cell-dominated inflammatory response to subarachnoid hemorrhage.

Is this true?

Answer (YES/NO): NO